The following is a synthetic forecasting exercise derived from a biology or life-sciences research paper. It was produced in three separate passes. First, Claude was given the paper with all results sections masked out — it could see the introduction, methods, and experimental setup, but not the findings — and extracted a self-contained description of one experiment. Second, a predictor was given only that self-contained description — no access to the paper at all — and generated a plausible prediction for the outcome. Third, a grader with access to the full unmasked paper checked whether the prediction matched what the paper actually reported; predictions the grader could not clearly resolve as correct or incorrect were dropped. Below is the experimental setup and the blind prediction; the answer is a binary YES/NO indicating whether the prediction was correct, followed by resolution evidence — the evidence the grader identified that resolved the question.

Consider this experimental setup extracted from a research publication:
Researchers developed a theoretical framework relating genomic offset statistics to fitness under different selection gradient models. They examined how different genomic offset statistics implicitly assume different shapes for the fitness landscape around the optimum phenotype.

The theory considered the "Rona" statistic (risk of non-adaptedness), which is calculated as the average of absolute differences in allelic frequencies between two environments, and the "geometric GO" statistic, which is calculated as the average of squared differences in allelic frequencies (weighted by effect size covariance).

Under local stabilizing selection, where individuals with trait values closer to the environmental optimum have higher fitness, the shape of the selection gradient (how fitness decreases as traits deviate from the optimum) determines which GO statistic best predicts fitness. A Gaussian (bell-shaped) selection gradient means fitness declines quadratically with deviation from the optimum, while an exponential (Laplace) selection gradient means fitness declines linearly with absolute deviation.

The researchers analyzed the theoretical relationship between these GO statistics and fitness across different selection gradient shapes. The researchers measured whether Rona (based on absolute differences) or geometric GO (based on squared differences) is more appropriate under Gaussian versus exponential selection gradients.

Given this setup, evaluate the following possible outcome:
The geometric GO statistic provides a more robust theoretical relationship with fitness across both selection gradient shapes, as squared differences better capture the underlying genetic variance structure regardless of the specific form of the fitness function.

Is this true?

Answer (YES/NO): NO